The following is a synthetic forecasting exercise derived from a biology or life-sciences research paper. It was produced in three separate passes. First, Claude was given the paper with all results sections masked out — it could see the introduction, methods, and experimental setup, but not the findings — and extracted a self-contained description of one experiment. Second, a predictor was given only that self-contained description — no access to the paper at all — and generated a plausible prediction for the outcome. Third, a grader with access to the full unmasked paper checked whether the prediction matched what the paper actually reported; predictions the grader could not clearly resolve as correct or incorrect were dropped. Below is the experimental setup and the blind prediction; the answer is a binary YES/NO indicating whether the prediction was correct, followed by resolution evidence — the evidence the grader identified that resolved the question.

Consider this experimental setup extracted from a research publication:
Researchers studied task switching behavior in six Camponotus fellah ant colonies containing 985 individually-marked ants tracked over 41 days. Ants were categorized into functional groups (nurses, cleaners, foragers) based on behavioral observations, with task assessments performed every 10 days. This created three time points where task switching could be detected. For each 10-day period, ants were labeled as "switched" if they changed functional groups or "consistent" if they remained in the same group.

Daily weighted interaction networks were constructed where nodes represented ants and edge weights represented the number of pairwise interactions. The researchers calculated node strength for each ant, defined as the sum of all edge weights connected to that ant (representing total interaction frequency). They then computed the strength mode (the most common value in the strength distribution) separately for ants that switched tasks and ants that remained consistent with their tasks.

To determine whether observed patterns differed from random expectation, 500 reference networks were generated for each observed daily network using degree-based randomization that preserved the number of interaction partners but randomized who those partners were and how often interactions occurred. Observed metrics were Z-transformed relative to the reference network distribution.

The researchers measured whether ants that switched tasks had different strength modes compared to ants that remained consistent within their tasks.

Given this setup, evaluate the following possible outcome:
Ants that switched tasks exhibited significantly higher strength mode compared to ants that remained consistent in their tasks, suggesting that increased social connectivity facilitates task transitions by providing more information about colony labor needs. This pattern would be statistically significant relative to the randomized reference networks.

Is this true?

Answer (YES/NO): NO